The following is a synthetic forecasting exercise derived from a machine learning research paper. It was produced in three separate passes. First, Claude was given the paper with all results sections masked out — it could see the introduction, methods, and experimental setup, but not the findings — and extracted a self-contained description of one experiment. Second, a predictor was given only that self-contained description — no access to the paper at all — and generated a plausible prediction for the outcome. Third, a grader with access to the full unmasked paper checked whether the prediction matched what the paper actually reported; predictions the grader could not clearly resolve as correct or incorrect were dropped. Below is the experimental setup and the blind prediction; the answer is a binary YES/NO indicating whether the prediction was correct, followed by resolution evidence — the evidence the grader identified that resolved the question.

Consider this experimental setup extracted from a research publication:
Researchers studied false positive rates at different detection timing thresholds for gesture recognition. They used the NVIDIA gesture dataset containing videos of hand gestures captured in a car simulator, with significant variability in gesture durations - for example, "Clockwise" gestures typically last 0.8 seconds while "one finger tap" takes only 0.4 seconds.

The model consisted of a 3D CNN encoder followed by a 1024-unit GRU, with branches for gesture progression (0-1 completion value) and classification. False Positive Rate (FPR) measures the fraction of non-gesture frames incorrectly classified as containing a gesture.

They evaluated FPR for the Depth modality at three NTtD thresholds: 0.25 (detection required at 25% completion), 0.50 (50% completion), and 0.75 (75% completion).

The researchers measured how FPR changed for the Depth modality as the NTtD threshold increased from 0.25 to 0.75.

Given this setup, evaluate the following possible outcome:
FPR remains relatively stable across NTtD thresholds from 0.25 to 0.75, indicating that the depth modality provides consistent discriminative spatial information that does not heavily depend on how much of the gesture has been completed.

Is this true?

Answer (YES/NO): NO